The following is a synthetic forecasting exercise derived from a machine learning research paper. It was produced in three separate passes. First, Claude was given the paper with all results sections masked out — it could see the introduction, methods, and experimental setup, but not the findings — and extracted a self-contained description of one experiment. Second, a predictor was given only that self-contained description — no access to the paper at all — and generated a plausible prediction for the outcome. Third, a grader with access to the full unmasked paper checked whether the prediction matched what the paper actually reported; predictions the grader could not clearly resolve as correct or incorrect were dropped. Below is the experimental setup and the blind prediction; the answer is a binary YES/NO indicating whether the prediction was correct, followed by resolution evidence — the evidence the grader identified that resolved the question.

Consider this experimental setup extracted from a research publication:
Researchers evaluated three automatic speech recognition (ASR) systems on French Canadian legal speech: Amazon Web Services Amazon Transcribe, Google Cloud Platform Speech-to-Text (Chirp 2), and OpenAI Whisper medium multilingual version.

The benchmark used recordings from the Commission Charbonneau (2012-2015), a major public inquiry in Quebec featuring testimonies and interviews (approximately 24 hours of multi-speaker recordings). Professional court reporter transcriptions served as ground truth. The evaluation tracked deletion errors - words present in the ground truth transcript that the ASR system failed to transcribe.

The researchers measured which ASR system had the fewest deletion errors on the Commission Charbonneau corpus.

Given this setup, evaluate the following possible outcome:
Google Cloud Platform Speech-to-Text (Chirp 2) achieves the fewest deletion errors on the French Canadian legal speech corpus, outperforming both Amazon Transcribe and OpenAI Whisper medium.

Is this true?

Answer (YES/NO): NO